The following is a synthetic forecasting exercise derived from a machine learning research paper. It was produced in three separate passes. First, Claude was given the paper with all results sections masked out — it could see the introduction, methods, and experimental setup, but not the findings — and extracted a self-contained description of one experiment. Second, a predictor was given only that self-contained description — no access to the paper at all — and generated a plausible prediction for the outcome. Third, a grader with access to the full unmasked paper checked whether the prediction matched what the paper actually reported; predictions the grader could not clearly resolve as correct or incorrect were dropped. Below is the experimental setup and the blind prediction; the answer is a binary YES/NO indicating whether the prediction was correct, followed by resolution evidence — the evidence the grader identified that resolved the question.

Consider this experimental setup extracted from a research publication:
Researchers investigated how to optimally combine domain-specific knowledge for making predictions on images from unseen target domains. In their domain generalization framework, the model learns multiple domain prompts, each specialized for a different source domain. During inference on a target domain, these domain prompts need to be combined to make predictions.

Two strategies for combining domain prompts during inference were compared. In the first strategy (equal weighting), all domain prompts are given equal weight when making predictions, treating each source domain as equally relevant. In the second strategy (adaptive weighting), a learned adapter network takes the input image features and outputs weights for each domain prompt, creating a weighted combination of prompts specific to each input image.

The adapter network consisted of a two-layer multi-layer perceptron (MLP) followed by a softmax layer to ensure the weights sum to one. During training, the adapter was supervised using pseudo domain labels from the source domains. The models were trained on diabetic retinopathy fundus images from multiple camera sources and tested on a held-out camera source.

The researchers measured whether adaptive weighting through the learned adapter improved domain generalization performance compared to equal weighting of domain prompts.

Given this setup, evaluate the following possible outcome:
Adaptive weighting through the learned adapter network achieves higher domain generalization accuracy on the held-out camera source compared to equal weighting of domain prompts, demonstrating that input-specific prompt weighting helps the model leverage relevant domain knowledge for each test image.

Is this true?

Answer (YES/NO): NO